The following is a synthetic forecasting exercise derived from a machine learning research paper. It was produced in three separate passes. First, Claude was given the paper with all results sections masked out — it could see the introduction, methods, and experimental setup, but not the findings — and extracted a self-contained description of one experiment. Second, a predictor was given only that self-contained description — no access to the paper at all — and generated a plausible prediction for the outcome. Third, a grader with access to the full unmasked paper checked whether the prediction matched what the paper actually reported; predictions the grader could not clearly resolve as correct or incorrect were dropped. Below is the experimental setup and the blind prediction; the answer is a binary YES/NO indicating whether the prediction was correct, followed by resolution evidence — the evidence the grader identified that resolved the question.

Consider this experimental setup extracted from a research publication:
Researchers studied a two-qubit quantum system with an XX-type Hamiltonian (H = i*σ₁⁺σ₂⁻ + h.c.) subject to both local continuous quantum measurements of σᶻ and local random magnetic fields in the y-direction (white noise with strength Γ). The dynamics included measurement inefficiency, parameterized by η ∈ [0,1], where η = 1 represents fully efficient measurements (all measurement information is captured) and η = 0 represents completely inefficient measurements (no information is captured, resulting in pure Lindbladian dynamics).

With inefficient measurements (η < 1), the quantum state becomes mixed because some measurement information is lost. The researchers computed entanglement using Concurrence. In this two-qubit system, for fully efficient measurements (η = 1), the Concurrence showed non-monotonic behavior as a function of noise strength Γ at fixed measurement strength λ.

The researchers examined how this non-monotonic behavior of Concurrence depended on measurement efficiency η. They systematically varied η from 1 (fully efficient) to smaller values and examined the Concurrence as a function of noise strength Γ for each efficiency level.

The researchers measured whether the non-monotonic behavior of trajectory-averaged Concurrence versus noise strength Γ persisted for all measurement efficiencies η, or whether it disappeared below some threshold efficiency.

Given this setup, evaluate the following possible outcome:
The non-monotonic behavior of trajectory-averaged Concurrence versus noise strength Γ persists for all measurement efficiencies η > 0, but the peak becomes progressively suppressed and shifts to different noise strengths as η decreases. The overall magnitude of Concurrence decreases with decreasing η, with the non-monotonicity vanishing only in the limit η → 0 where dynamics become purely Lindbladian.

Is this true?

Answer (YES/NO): NO